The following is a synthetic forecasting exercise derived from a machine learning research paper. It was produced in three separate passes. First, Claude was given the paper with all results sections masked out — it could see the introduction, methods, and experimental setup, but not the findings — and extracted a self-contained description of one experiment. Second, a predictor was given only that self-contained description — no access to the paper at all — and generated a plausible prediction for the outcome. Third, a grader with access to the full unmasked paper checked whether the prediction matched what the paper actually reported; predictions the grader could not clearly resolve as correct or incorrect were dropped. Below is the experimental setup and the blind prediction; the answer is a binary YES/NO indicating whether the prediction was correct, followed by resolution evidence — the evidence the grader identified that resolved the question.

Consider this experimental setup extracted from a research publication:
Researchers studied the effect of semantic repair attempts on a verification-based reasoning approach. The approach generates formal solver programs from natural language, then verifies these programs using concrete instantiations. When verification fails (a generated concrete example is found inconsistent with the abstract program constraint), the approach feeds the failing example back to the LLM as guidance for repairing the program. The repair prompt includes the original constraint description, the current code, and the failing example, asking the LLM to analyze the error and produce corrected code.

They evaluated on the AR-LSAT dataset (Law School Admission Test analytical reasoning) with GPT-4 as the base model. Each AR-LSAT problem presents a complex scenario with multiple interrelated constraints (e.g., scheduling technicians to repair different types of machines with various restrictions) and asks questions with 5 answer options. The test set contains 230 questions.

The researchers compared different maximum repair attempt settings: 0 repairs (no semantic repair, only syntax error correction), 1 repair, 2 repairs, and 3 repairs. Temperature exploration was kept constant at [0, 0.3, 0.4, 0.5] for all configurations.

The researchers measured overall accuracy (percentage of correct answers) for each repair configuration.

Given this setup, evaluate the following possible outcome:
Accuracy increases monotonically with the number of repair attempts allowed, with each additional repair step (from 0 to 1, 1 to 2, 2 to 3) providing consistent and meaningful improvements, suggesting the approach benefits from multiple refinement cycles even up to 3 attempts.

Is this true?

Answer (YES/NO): NO